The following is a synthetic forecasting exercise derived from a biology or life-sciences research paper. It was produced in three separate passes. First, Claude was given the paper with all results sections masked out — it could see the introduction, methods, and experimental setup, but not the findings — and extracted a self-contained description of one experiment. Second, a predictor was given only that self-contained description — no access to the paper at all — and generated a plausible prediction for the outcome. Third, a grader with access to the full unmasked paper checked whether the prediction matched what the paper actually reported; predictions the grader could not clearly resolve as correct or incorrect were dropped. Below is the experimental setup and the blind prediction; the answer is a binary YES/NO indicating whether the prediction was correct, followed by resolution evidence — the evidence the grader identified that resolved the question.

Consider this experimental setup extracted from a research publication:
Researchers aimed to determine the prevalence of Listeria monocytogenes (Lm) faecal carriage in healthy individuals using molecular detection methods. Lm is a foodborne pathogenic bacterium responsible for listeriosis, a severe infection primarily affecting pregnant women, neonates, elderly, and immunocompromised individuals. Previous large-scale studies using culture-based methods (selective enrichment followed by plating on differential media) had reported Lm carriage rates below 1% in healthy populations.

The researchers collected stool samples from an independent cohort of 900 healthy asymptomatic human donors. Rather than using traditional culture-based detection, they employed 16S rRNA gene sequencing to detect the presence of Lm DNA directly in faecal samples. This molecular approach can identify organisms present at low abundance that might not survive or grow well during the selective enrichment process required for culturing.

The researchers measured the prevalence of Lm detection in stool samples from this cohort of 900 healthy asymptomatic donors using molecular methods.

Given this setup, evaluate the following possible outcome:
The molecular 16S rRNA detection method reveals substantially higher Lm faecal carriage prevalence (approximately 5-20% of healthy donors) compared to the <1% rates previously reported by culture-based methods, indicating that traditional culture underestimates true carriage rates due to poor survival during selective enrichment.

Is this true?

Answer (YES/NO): YES